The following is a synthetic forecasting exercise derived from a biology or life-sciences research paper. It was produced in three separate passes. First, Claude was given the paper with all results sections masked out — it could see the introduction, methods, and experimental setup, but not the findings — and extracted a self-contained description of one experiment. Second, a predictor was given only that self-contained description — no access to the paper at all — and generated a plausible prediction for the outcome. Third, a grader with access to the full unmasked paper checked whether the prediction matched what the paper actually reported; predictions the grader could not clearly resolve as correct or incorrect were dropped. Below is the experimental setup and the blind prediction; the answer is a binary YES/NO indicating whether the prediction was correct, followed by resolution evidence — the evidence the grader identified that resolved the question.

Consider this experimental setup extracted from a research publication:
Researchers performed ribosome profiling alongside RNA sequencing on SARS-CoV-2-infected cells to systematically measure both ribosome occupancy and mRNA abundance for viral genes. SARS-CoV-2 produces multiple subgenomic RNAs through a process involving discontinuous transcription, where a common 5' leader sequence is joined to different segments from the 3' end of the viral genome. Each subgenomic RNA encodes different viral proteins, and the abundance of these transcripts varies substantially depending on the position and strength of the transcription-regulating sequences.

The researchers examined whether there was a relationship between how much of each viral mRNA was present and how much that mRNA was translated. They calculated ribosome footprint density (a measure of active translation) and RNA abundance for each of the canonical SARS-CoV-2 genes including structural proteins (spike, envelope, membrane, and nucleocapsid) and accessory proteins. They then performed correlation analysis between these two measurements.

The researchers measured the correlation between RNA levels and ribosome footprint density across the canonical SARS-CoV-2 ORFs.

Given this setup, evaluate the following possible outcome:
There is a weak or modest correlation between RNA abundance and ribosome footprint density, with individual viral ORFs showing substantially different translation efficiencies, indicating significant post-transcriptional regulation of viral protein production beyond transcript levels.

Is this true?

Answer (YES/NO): NO